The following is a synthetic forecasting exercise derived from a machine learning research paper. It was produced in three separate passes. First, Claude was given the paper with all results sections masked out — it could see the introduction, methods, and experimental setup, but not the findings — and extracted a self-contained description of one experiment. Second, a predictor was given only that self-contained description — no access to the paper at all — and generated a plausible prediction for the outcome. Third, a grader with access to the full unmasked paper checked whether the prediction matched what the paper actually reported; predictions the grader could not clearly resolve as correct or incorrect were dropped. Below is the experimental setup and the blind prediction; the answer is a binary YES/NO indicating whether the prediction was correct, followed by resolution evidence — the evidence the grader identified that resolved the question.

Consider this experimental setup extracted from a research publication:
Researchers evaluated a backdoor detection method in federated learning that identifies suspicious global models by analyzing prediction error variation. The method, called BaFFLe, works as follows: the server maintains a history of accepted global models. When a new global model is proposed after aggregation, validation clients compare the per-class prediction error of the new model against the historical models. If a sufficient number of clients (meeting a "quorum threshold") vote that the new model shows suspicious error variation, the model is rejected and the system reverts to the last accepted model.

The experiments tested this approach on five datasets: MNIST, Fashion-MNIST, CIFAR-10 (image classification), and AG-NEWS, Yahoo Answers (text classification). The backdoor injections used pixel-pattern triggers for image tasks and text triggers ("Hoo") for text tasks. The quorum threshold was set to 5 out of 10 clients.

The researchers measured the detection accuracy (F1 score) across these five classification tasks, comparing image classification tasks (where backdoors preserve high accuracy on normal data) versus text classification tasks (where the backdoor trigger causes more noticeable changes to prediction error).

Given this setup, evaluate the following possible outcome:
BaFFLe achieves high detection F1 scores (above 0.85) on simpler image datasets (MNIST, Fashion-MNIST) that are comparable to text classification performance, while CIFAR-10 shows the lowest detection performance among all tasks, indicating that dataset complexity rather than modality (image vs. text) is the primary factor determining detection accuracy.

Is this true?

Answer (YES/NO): NO